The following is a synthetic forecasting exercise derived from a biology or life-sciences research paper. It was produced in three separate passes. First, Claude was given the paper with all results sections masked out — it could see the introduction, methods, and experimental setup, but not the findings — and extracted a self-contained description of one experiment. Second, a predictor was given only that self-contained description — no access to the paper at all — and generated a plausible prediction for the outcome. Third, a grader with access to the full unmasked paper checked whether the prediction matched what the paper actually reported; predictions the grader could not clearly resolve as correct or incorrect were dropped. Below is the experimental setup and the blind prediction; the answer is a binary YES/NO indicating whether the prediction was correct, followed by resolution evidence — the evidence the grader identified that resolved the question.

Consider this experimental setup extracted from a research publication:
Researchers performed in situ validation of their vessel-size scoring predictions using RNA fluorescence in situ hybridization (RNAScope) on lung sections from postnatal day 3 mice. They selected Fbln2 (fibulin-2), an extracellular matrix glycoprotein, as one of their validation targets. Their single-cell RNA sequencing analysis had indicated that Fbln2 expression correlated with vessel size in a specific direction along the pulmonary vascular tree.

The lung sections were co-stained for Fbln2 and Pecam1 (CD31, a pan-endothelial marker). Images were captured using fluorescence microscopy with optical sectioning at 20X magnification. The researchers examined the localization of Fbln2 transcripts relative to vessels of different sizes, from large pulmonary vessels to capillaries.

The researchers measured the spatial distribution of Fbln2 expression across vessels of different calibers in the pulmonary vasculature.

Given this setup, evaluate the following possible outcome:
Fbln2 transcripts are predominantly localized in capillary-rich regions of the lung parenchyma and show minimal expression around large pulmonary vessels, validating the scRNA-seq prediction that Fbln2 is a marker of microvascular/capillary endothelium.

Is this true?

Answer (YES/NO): NO